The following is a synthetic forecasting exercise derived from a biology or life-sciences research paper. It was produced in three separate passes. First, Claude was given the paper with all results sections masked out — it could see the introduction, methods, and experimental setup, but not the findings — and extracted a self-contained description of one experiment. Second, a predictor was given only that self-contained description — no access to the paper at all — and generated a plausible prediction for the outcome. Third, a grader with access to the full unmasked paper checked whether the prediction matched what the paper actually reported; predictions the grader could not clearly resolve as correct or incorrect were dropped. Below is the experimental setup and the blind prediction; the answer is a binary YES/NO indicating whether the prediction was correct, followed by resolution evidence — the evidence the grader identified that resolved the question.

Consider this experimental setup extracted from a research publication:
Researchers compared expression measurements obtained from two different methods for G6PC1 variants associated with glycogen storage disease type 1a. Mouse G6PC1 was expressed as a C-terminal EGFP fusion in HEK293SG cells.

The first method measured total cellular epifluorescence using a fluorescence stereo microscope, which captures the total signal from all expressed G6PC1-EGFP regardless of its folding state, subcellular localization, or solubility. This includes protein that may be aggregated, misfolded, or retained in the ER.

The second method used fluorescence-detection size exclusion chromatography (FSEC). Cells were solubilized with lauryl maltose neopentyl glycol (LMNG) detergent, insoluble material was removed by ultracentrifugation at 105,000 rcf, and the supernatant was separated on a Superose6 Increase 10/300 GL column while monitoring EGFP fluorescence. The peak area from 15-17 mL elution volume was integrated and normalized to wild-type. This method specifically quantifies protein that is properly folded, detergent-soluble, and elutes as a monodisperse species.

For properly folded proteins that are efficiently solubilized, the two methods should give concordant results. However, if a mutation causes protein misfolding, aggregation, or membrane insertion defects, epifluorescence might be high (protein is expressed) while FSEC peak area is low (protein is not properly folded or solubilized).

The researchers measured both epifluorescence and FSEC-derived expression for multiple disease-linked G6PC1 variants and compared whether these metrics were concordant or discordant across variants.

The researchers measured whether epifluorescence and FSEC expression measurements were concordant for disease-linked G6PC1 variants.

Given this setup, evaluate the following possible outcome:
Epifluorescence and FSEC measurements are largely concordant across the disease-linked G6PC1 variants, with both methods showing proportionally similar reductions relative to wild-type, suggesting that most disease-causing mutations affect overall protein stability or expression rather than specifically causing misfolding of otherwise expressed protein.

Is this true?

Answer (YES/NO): YES